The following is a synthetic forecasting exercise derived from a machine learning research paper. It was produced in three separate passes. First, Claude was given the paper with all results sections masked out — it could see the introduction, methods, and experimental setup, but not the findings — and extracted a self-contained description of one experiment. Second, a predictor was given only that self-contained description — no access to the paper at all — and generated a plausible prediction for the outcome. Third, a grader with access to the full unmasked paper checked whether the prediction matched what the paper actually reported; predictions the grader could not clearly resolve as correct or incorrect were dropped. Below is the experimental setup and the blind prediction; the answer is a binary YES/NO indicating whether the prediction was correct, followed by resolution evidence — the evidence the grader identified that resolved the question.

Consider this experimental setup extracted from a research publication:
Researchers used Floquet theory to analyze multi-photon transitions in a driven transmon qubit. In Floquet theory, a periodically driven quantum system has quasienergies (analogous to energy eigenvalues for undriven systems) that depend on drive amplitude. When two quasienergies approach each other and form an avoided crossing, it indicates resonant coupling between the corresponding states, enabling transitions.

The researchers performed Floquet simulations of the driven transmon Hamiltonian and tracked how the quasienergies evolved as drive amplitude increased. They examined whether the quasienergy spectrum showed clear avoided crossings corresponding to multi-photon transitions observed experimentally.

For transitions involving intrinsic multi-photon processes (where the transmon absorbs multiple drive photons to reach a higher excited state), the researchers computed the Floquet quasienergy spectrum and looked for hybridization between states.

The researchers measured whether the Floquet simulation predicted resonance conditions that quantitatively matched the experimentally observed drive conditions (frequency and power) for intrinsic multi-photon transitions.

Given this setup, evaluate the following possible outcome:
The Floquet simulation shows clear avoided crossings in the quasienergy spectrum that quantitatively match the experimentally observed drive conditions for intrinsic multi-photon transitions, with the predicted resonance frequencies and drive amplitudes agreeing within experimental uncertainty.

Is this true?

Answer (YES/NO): YES